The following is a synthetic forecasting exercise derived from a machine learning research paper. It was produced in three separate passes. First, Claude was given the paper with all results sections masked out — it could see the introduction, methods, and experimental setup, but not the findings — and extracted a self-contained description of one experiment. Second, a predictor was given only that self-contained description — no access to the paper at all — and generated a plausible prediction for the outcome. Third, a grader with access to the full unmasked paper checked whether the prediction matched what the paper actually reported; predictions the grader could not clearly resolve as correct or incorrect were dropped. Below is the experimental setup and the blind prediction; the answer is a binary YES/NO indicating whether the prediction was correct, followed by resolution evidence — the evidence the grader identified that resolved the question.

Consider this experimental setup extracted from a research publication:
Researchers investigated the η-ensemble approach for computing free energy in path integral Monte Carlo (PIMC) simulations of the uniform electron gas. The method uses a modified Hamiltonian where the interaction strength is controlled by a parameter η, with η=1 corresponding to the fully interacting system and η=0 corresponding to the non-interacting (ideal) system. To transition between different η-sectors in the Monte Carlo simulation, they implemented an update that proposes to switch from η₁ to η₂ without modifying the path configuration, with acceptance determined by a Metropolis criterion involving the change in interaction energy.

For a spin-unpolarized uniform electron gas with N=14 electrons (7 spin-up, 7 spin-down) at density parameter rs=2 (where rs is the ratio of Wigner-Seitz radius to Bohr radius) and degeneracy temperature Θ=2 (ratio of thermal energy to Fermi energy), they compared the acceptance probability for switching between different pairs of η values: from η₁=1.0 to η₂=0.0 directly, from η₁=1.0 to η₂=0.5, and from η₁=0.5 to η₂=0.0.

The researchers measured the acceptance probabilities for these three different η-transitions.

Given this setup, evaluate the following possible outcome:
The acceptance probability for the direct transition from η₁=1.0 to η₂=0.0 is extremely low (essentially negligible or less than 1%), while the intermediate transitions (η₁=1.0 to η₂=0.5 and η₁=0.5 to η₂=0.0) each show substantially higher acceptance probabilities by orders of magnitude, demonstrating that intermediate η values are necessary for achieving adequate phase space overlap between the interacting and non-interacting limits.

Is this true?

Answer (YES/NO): NO